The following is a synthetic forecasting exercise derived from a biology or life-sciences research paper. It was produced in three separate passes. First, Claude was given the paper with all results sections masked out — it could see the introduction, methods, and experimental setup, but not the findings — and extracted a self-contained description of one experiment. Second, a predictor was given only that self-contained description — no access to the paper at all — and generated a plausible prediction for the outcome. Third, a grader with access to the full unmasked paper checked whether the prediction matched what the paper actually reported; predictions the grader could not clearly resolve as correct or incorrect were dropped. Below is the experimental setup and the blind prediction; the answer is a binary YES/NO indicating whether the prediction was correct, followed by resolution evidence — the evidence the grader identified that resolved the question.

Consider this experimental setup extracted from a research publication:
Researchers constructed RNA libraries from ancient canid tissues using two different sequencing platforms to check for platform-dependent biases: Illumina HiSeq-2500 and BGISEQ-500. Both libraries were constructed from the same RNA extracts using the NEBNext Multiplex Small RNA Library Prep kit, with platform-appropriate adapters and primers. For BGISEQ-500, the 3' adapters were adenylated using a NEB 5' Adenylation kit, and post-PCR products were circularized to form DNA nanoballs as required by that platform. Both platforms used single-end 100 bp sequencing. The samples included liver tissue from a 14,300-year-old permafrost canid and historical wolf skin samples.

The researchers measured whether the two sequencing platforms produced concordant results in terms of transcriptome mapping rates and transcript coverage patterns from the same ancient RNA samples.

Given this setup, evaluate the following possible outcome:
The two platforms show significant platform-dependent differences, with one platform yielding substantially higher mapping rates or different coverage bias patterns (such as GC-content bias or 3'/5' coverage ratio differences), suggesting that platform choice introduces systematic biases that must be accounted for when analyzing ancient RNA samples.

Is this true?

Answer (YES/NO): NO